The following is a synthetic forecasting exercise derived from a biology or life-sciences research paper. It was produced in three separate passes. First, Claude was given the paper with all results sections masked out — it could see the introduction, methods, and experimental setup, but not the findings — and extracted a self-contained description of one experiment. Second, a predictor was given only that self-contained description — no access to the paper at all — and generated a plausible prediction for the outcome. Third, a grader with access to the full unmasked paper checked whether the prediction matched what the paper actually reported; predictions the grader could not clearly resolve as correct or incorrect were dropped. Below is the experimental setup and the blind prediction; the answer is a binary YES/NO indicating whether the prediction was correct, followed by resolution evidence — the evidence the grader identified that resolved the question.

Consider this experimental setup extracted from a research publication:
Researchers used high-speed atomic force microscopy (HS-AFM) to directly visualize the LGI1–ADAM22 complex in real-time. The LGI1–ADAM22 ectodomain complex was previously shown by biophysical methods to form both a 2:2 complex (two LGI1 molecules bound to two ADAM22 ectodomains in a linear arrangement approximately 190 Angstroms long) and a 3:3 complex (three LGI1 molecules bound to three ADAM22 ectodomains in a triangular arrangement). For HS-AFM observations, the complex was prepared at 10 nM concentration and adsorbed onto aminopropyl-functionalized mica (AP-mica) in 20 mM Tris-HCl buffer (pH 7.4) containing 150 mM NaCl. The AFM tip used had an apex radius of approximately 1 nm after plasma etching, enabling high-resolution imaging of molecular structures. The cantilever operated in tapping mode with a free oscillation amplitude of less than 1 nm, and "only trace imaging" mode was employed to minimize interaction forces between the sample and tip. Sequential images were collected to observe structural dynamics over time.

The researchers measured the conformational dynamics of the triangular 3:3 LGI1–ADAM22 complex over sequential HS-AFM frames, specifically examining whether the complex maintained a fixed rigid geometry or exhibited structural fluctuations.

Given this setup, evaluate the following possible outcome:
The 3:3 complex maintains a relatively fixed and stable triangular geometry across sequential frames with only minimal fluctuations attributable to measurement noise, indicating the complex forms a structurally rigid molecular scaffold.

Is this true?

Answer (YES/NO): NO